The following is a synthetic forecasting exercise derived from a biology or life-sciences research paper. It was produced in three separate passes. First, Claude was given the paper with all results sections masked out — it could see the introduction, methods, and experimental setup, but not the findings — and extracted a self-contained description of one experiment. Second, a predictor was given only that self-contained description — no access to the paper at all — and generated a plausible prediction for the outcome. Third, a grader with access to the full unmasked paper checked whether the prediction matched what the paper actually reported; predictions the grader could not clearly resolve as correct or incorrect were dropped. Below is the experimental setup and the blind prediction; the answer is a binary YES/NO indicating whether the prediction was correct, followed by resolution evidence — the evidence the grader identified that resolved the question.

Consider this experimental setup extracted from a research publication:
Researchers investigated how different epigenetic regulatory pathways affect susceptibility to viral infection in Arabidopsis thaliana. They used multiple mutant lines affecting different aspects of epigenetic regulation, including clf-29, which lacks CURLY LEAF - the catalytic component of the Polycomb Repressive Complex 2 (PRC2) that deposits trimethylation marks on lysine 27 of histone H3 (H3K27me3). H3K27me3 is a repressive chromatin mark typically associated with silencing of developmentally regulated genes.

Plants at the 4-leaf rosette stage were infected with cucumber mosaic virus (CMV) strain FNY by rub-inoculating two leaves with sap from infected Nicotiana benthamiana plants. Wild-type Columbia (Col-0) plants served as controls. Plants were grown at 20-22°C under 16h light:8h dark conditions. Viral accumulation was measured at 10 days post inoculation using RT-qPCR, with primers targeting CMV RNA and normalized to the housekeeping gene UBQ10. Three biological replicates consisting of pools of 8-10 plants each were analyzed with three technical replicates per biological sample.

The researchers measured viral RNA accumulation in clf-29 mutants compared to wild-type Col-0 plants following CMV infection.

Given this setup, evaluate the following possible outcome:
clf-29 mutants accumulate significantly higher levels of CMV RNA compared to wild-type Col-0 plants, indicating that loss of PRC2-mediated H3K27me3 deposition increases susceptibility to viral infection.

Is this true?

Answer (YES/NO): NO